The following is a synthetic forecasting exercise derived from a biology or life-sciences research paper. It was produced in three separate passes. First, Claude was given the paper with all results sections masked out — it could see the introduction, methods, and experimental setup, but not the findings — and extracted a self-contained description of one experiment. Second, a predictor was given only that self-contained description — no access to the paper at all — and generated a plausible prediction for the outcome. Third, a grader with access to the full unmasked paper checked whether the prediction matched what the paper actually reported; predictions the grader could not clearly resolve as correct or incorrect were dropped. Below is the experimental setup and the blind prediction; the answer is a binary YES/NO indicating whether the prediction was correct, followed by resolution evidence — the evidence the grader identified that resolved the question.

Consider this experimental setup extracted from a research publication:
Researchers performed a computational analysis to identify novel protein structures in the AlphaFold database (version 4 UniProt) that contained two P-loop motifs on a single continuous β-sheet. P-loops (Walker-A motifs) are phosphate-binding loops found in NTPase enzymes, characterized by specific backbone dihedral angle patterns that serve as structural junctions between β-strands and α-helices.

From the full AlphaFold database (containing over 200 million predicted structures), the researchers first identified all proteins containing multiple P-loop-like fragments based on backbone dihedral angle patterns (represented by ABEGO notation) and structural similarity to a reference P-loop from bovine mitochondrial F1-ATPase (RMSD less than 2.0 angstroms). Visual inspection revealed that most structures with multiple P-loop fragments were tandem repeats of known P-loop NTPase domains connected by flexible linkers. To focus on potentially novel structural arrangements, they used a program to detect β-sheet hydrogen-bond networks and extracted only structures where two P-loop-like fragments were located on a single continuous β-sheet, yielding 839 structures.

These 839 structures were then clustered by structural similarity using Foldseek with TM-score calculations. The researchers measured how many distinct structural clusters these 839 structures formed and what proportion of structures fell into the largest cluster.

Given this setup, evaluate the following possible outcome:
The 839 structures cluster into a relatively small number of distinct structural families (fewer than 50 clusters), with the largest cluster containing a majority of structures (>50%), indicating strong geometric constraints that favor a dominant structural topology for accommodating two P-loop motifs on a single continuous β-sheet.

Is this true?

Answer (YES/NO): YES